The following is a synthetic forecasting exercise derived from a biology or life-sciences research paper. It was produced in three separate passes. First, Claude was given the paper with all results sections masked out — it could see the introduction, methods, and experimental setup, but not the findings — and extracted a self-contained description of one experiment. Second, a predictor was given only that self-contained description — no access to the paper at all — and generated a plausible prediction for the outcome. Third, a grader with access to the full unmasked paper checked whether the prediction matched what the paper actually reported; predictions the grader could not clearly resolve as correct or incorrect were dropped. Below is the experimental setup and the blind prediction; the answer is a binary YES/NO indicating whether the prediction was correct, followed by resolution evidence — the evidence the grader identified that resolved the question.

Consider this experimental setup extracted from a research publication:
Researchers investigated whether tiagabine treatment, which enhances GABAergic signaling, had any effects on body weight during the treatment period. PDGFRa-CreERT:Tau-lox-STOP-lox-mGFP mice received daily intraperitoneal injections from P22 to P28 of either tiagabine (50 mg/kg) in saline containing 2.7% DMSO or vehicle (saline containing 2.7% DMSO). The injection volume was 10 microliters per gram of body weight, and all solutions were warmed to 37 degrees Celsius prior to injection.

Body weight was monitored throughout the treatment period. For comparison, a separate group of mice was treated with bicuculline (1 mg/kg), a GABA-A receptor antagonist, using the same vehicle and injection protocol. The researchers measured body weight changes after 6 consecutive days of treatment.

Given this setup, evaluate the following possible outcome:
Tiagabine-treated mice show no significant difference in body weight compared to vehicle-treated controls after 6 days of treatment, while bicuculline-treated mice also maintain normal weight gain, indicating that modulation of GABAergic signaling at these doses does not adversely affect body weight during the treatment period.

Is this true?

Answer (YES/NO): NO